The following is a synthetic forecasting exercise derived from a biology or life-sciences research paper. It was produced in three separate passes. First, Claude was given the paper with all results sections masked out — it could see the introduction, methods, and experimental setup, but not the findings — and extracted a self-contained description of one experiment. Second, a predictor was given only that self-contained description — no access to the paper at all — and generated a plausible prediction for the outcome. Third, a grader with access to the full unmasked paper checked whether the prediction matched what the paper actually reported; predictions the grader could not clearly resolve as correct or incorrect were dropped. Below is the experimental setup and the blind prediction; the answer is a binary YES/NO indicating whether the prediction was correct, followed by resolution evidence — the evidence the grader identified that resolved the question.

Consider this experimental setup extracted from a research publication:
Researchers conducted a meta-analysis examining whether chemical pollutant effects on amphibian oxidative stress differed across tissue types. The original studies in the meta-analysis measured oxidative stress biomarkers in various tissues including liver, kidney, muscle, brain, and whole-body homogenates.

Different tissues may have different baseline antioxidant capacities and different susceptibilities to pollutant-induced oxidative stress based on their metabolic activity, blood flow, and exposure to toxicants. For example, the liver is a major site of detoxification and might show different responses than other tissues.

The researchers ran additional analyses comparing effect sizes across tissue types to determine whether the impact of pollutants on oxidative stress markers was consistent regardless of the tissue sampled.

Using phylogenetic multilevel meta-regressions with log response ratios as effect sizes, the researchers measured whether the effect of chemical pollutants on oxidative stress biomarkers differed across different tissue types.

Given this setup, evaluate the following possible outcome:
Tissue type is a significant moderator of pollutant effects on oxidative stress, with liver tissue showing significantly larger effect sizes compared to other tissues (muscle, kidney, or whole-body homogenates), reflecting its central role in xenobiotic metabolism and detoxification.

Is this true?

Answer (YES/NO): NO